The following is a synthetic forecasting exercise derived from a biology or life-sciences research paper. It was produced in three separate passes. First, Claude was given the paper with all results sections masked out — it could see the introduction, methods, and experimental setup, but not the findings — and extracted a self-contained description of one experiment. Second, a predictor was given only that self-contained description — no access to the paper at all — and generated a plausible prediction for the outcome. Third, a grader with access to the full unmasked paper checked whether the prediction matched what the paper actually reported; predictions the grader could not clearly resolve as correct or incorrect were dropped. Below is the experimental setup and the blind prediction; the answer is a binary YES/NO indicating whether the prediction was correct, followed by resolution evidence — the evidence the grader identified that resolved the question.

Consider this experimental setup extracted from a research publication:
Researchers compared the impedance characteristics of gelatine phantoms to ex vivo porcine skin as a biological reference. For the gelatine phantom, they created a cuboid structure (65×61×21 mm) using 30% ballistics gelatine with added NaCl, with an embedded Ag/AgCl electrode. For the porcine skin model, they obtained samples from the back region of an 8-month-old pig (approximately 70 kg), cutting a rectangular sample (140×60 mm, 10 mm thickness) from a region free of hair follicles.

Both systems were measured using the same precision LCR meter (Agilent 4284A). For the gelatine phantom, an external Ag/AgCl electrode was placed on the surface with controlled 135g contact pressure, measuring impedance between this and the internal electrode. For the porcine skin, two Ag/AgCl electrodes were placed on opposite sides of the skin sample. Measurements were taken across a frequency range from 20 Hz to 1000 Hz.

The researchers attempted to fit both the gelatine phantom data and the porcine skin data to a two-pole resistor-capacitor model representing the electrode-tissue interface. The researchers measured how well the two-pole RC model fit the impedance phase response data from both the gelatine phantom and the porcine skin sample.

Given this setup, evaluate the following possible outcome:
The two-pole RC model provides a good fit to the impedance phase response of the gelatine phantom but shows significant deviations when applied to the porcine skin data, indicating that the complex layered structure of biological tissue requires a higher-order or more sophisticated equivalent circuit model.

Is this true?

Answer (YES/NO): NO